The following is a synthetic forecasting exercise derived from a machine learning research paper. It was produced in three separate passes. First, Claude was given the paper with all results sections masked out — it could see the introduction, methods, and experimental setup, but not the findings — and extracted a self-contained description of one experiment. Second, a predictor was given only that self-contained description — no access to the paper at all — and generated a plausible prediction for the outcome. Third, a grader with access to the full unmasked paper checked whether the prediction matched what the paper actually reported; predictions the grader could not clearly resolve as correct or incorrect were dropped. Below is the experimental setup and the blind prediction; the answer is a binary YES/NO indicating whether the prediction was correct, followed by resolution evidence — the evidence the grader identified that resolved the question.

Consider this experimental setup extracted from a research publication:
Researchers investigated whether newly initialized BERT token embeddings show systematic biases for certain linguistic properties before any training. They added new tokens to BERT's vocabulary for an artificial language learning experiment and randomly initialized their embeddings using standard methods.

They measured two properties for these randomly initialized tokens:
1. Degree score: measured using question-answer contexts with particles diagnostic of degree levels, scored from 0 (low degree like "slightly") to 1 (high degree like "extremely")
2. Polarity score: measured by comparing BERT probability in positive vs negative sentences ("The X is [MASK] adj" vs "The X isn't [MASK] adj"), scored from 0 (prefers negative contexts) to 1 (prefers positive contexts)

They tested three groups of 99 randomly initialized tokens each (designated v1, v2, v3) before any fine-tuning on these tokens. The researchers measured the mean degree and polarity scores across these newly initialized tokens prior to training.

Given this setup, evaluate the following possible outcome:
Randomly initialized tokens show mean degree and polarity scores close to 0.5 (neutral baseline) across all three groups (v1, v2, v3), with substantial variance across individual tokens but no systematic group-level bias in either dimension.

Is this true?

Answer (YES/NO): NO